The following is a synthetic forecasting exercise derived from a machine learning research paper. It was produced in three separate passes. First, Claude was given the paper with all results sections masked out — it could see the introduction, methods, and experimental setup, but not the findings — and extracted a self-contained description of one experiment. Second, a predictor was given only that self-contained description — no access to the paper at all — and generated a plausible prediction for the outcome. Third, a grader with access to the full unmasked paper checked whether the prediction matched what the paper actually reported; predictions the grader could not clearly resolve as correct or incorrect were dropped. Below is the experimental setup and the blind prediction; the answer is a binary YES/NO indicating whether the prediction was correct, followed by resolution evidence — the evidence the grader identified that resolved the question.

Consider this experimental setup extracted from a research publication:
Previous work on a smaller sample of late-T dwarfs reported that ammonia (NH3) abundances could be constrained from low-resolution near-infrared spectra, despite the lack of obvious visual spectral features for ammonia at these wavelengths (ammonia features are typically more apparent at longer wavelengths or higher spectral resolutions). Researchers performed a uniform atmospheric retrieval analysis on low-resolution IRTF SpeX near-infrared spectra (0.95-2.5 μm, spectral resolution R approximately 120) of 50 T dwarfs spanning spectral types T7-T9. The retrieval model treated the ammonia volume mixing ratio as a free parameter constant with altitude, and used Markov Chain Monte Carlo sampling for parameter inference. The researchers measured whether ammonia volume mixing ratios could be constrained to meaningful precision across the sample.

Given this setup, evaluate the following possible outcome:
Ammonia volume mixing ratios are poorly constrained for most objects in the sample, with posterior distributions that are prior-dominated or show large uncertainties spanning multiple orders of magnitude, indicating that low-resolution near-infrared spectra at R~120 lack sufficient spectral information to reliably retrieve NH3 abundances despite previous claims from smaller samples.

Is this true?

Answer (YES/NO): NO